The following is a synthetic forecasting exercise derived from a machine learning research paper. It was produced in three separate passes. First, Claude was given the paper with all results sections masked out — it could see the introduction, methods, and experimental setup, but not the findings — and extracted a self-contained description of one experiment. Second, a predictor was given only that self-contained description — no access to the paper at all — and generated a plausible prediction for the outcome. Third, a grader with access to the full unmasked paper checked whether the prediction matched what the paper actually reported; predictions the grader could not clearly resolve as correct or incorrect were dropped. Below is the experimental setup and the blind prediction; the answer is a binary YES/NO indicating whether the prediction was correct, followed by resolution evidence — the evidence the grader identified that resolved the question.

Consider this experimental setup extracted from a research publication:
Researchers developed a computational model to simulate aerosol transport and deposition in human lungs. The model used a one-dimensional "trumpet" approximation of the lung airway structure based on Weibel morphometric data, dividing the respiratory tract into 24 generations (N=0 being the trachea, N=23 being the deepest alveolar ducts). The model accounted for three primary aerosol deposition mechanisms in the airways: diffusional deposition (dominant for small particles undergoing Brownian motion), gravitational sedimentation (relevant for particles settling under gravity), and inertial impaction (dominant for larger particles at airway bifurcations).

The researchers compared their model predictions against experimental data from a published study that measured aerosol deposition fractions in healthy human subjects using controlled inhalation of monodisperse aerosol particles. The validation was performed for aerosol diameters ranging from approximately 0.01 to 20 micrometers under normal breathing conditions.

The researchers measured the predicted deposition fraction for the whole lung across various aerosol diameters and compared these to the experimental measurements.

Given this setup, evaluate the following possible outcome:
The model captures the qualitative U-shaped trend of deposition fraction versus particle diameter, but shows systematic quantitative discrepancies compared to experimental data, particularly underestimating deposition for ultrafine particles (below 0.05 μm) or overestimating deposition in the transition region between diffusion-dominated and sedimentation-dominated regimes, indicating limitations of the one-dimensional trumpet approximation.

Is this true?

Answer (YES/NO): NO